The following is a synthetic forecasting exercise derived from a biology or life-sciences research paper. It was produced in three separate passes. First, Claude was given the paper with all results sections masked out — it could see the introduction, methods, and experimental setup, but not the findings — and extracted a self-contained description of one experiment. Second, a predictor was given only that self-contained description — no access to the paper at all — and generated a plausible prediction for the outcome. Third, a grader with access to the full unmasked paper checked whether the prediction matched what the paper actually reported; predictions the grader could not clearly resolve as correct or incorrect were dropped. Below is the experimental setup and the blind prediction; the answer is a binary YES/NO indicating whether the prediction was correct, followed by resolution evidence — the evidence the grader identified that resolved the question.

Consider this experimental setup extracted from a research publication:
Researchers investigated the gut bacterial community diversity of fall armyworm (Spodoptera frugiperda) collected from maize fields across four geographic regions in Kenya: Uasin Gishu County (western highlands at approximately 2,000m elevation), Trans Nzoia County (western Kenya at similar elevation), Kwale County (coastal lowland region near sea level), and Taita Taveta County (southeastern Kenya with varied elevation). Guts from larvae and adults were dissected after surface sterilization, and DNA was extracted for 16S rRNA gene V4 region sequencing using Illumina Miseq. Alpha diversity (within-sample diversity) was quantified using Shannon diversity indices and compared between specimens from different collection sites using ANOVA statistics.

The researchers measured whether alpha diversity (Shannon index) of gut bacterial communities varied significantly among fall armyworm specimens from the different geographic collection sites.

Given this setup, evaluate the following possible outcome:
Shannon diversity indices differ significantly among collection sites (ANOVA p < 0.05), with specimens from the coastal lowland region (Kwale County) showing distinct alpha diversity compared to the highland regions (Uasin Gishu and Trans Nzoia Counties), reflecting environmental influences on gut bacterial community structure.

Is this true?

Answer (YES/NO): NO